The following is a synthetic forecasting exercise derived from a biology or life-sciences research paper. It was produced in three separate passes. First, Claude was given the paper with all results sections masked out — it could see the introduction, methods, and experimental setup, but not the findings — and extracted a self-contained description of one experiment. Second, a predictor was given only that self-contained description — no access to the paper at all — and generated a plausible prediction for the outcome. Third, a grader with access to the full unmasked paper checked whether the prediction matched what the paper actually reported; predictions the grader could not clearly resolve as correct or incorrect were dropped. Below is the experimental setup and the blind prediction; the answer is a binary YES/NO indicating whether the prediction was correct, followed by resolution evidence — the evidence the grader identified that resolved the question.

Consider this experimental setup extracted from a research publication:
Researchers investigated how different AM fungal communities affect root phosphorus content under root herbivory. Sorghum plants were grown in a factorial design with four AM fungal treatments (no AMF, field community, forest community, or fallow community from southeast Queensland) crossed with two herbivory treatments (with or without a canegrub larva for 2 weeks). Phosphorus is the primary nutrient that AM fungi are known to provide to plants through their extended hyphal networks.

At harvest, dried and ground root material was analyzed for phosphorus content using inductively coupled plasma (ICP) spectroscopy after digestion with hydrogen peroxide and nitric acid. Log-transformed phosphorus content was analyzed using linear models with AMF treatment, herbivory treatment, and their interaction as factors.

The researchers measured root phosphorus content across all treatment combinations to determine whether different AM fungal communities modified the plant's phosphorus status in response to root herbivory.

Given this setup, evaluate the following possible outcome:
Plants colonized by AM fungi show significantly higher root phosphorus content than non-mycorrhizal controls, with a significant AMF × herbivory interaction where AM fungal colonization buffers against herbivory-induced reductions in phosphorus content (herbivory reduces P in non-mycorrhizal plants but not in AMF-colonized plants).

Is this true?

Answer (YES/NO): NO